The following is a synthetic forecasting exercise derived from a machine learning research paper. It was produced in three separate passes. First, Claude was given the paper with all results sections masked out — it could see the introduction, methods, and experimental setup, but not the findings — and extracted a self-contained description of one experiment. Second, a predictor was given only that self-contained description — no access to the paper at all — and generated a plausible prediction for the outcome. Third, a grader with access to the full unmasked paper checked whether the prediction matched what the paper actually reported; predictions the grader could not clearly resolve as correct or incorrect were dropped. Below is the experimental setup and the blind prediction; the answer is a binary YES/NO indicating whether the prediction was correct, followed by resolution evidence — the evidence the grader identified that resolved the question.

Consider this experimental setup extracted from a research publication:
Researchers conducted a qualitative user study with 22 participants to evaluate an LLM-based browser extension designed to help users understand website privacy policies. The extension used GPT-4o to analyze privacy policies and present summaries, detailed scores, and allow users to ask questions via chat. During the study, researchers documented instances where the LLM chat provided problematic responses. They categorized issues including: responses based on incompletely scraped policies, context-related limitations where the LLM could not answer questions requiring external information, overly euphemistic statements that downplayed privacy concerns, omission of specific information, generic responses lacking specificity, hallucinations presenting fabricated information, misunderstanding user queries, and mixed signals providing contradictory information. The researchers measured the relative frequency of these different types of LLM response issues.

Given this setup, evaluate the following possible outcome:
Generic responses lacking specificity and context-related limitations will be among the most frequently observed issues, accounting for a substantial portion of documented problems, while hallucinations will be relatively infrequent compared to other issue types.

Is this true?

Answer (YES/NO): NO